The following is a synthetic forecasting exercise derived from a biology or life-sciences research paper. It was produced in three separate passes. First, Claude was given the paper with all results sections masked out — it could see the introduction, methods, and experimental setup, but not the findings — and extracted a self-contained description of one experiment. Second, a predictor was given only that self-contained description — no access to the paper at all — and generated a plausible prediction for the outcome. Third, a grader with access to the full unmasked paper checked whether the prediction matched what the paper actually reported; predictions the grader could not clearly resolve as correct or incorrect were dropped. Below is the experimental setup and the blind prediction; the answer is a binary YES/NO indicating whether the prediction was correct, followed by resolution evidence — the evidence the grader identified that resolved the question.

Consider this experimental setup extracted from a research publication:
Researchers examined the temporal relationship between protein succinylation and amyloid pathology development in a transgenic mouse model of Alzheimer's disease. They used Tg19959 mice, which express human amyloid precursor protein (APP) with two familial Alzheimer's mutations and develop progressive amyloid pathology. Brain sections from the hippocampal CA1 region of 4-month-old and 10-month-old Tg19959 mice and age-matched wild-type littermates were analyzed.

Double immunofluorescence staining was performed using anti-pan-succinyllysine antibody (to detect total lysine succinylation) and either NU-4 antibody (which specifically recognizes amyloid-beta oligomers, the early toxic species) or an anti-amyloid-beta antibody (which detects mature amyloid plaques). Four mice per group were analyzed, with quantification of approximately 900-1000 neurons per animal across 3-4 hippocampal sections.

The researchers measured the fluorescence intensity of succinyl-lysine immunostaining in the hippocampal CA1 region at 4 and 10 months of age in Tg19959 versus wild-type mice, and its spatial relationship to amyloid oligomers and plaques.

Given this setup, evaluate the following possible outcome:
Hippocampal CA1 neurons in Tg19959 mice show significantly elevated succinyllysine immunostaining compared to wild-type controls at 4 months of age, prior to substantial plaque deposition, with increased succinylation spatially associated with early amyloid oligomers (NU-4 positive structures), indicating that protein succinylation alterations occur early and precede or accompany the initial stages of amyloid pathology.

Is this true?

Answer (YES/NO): YES